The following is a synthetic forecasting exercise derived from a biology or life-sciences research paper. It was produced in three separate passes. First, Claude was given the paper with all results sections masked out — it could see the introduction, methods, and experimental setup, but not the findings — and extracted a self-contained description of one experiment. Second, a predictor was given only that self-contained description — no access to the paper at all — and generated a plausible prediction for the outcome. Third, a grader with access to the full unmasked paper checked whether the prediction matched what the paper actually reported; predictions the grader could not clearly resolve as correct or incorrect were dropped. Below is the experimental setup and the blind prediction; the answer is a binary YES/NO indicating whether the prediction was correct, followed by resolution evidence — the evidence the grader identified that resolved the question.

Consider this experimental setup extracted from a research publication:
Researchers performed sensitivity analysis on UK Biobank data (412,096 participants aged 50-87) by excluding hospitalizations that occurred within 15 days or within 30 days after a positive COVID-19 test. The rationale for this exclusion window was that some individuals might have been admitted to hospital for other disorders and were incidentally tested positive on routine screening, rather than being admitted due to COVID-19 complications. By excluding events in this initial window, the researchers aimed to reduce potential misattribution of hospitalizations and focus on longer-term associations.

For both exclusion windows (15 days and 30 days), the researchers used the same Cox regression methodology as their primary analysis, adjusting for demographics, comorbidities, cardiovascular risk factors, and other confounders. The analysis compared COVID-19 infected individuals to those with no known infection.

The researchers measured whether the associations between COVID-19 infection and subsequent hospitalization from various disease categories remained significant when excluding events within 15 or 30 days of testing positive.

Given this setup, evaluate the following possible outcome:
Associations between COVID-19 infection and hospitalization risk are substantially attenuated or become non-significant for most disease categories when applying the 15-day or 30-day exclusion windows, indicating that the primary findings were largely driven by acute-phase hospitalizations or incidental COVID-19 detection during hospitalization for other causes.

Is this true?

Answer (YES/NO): NO